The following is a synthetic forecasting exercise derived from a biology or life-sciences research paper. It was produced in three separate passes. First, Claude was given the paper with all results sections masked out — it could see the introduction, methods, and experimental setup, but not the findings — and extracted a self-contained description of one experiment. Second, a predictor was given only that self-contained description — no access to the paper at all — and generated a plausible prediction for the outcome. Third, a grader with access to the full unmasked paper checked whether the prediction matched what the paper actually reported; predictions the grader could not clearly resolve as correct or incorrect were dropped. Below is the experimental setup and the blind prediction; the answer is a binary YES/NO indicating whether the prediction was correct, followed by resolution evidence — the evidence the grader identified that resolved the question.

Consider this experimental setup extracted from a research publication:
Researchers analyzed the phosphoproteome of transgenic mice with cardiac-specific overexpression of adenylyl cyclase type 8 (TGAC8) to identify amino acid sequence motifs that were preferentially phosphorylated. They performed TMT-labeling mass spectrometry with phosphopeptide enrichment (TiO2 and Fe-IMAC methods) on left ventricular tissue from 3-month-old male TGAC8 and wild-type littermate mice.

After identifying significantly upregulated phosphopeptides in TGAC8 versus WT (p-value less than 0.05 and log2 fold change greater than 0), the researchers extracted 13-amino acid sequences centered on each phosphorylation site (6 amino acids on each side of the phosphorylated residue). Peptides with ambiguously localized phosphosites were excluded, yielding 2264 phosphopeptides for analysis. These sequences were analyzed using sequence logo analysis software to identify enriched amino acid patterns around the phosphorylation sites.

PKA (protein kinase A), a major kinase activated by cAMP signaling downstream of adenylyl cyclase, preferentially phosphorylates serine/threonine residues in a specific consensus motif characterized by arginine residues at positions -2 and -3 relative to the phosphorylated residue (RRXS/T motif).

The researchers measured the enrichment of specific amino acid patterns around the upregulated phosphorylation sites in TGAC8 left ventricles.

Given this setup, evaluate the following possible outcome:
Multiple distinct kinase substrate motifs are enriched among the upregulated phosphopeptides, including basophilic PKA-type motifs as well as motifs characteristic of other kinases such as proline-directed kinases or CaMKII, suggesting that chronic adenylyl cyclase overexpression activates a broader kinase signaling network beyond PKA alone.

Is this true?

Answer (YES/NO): YES